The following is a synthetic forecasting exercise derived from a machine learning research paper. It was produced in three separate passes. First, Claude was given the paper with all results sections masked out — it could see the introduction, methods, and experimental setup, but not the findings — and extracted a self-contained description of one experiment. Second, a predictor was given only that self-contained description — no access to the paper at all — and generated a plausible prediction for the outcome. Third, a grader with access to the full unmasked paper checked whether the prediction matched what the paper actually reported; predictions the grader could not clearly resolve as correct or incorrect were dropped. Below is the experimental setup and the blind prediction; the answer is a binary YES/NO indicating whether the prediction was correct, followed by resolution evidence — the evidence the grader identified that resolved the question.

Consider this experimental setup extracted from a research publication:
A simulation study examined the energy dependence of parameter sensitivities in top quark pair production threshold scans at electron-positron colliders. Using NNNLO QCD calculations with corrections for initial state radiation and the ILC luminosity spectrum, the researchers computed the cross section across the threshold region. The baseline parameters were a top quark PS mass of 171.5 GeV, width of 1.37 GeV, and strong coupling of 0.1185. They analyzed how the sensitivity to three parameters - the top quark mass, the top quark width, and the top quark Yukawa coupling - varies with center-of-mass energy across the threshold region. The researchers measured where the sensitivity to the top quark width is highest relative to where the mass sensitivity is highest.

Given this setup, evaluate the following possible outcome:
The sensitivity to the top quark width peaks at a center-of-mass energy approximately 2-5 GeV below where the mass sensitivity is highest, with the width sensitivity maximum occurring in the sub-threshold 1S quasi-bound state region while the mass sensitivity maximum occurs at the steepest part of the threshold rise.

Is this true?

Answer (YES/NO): NO